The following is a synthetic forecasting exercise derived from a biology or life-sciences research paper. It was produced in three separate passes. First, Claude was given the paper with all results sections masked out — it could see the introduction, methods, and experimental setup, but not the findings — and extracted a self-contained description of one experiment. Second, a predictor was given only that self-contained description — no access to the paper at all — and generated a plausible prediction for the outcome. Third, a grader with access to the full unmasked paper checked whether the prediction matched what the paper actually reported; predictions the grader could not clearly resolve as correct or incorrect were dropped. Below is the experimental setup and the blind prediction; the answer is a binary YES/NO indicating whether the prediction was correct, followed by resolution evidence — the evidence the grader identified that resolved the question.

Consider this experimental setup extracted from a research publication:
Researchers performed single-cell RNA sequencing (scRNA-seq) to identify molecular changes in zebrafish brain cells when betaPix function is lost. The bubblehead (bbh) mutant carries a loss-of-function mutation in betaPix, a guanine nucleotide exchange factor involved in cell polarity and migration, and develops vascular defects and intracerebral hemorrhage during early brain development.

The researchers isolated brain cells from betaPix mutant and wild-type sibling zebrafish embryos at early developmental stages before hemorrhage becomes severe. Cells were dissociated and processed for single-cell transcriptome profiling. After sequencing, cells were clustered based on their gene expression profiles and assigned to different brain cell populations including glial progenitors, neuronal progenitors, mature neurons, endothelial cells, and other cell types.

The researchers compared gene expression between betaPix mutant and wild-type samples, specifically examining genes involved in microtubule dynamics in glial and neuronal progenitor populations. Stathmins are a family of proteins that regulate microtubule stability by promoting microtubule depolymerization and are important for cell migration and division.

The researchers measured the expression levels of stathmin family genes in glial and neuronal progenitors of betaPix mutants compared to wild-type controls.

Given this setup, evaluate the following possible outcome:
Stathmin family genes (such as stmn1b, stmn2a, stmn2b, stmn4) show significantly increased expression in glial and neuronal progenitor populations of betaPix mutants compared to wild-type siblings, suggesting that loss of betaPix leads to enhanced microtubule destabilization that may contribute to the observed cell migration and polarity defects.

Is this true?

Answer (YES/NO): NO